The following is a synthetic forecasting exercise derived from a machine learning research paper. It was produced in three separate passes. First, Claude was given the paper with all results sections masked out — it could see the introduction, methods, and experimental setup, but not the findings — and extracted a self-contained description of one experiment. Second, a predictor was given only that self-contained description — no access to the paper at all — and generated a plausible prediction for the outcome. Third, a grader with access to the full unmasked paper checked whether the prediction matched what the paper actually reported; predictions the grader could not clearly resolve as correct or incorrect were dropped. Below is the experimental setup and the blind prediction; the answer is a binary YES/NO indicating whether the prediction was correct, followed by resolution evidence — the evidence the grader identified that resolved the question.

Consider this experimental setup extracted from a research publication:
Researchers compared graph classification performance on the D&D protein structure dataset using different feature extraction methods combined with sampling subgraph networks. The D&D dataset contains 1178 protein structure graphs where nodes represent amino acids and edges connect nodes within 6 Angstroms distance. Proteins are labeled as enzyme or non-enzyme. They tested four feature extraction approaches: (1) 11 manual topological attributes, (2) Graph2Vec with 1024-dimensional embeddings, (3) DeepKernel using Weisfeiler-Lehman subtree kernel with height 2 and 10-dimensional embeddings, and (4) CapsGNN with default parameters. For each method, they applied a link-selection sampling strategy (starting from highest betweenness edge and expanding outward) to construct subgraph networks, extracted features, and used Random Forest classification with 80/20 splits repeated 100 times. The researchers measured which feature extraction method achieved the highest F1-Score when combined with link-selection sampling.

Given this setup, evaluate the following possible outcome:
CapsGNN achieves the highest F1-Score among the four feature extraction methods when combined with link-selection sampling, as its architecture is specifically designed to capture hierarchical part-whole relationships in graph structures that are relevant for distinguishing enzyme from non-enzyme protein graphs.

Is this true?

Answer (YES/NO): NO